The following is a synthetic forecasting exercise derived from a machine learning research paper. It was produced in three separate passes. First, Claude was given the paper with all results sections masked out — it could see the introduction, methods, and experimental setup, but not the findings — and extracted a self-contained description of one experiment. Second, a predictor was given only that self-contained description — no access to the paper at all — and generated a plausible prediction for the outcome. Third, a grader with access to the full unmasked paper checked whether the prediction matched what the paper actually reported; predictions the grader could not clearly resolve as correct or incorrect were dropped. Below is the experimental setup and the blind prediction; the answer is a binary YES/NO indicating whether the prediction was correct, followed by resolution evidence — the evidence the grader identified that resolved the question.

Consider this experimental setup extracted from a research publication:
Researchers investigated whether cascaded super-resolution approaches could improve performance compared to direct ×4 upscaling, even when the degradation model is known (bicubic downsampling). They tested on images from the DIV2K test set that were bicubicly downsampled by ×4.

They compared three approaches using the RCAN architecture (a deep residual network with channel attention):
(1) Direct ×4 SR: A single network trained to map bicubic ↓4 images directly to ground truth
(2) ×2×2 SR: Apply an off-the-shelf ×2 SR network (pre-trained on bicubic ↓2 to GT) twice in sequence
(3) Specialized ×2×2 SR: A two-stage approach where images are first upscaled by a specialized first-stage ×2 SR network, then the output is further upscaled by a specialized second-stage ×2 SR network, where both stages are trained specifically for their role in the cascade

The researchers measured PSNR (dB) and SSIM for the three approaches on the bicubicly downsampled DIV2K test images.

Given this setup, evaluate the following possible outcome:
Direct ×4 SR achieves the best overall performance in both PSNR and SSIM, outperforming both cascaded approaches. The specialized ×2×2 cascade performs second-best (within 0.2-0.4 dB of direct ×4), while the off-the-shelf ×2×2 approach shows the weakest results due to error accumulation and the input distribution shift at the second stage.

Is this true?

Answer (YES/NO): NO